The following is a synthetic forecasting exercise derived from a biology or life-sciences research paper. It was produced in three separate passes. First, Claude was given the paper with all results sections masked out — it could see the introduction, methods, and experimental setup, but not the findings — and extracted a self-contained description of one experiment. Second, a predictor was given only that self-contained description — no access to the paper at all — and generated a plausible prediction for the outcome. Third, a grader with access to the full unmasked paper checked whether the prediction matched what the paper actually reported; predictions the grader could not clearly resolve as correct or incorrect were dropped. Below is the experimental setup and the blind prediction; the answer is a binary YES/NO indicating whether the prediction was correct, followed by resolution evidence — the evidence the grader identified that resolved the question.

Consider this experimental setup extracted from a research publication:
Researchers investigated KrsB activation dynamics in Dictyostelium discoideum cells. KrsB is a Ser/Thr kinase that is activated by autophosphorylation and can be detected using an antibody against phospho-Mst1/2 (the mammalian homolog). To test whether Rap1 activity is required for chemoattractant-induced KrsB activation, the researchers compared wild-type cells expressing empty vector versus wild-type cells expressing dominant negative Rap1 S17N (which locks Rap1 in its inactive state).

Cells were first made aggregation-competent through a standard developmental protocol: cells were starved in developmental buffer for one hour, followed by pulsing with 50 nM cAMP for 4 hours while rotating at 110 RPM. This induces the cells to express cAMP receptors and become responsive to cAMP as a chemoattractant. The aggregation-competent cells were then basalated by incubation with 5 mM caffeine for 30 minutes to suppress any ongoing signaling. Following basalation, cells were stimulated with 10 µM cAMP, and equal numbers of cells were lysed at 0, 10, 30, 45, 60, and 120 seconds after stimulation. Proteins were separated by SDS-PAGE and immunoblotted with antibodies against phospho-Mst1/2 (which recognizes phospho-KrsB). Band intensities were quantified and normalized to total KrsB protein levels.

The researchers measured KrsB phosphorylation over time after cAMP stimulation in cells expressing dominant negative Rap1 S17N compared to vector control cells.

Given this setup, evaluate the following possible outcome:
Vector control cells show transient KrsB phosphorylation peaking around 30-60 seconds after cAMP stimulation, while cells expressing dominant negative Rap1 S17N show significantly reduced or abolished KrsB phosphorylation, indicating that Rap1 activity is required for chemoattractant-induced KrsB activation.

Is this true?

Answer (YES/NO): YES